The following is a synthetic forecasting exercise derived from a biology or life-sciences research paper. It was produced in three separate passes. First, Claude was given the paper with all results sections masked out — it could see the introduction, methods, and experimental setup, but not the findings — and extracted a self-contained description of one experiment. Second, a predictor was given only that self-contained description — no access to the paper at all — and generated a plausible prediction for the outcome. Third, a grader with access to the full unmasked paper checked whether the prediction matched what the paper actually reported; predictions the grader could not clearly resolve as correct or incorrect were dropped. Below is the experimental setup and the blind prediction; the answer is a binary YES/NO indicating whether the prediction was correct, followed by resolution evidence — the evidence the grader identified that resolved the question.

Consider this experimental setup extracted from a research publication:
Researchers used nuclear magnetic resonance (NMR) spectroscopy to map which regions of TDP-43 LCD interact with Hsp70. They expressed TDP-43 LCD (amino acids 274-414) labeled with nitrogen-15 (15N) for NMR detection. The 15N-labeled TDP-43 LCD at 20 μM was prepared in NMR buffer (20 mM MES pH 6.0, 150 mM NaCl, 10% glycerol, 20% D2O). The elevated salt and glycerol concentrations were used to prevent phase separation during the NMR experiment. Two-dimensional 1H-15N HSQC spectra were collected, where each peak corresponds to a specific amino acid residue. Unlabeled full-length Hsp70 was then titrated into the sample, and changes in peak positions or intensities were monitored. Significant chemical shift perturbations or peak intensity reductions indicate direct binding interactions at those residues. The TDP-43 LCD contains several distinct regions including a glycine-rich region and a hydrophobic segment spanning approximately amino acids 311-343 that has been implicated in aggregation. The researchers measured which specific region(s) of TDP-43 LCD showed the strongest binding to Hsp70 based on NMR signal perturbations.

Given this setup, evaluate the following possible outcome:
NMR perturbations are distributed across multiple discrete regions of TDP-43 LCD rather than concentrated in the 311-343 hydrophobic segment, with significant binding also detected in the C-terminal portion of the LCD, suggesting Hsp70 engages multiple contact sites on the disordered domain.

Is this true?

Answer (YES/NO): NO